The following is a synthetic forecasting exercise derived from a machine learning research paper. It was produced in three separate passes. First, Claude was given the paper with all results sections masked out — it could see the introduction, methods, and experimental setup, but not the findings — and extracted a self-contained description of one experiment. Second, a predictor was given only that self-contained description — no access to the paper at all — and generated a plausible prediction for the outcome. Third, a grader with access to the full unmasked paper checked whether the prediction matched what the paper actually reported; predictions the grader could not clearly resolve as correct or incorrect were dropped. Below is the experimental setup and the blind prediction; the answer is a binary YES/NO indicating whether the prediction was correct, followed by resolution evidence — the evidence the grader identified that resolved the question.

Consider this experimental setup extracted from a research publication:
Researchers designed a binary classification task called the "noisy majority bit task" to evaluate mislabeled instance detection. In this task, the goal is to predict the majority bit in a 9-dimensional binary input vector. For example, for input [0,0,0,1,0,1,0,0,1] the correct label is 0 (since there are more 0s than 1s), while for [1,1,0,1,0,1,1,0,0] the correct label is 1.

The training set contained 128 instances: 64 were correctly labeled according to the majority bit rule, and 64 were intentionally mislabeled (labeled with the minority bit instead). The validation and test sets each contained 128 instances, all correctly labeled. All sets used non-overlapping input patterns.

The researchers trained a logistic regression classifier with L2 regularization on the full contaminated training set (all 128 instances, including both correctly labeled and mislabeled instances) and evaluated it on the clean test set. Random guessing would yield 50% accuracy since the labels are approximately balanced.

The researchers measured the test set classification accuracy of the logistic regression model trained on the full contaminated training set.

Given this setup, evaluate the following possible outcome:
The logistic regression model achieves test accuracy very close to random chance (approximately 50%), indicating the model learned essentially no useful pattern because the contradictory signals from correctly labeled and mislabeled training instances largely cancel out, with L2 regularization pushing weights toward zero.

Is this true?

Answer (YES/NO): YES